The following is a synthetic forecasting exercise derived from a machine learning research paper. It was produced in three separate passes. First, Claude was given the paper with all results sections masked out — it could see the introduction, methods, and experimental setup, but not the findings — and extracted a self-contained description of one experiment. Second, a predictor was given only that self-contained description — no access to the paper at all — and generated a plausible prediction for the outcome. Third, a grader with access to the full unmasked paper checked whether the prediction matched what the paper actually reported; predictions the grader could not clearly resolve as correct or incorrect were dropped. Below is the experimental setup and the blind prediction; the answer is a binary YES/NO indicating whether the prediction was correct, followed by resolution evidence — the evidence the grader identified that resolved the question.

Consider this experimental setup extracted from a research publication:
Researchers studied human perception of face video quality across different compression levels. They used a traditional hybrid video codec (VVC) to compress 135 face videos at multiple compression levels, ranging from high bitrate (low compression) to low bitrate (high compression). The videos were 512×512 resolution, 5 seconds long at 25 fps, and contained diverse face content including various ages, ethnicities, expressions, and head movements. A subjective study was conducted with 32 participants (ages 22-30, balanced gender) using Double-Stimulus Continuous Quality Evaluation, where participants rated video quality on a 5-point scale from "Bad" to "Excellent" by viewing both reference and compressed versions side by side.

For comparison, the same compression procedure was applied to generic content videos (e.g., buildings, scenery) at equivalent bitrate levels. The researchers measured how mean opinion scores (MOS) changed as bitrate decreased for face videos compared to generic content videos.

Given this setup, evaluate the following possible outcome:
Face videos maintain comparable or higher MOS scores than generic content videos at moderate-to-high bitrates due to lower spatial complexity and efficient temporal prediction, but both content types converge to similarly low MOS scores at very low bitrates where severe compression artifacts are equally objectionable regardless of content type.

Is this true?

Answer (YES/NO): NO